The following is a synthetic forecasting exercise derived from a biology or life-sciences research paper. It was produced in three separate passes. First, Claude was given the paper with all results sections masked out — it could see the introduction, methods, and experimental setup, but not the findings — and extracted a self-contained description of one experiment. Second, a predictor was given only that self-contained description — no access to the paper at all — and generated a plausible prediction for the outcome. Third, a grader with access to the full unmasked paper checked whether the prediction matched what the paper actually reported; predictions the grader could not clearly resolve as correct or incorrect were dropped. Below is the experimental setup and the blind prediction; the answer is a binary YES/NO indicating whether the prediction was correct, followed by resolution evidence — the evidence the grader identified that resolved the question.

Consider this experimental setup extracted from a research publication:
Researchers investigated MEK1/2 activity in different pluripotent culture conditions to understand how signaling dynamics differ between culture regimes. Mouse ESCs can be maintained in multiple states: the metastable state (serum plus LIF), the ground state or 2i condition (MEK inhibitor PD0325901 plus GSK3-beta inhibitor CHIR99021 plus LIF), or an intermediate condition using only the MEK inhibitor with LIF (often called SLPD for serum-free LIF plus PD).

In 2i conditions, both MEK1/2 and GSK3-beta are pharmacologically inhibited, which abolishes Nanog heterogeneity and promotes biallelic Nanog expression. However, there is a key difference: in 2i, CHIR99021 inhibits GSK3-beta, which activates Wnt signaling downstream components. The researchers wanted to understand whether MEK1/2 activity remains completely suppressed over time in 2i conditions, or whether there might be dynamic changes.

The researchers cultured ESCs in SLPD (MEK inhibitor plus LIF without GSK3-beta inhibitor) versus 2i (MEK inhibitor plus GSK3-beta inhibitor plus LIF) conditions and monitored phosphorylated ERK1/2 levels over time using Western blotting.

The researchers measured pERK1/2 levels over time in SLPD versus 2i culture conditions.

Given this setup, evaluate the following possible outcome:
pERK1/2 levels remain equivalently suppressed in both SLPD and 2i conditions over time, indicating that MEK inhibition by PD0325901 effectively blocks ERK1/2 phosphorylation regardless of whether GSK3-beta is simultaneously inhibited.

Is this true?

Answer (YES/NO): NO